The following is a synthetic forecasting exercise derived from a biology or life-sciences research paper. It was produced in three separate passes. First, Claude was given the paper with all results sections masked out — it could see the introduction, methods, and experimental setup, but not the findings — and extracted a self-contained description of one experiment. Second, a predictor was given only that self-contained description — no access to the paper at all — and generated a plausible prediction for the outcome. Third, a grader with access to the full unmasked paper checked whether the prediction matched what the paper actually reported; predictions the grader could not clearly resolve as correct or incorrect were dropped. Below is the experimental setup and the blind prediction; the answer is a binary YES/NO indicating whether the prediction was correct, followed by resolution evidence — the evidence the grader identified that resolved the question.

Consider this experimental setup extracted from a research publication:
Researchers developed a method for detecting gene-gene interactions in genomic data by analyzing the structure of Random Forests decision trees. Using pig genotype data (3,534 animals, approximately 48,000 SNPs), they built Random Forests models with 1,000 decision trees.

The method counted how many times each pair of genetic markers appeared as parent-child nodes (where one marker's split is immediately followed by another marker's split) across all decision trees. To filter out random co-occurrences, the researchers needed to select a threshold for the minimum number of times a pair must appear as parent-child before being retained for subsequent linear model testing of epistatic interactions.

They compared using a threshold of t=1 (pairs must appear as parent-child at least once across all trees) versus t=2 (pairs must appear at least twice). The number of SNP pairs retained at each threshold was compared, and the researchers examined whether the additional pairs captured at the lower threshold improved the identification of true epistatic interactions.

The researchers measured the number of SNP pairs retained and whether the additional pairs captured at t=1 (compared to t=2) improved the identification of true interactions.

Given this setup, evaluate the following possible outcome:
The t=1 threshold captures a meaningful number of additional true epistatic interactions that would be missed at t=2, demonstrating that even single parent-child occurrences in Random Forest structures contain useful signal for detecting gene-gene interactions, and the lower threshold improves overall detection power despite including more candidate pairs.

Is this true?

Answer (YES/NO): NO